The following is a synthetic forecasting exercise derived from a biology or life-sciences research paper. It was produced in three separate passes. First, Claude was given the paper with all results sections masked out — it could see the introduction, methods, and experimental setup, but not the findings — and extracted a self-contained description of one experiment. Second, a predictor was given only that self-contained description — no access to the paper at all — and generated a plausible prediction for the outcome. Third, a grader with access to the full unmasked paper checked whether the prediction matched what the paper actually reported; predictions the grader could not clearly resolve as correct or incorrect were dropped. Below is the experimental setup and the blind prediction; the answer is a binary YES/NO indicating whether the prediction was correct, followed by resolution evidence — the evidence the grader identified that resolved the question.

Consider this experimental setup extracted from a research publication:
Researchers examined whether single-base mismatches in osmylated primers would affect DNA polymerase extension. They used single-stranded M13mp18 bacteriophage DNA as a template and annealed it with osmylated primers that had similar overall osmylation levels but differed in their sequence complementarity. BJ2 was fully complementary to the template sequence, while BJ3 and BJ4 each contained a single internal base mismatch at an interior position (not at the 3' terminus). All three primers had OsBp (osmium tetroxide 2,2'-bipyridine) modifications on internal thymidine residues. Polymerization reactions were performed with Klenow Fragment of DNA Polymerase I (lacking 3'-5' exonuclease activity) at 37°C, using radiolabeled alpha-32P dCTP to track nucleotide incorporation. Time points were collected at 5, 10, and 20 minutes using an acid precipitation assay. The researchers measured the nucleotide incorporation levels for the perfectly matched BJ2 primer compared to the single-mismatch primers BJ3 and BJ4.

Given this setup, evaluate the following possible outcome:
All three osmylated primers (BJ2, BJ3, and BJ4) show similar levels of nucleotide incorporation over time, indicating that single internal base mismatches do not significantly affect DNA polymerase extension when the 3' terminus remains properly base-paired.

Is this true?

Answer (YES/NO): YES